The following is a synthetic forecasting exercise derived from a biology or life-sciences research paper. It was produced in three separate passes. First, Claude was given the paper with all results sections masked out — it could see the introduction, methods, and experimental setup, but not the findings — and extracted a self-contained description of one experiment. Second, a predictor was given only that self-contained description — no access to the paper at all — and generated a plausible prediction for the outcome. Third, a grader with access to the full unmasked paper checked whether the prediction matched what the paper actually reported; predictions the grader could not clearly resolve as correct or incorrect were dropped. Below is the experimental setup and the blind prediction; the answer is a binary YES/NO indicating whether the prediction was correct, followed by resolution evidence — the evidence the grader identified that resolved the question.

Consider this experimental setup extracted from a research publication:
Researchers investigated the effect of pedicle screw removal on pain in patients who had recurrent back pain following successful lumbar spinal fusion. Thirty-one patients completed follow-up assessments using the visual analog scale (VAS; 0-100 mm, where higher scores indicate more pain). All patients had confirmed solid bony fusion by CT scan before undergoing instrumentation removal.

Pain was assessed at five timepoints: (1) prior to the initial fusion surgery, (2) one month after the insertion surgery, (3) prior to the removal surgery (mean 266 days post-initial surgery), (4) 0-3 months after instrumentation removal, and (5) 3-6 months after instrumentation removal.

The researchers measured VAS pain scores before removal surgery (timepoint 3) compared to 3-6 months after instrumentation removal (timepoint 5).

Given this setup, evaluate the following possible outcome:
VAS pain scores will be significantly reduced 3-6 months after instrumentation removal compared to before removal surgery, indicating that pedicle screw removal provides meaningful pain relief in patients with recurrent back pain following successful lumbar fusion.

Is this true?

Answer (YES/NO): YES